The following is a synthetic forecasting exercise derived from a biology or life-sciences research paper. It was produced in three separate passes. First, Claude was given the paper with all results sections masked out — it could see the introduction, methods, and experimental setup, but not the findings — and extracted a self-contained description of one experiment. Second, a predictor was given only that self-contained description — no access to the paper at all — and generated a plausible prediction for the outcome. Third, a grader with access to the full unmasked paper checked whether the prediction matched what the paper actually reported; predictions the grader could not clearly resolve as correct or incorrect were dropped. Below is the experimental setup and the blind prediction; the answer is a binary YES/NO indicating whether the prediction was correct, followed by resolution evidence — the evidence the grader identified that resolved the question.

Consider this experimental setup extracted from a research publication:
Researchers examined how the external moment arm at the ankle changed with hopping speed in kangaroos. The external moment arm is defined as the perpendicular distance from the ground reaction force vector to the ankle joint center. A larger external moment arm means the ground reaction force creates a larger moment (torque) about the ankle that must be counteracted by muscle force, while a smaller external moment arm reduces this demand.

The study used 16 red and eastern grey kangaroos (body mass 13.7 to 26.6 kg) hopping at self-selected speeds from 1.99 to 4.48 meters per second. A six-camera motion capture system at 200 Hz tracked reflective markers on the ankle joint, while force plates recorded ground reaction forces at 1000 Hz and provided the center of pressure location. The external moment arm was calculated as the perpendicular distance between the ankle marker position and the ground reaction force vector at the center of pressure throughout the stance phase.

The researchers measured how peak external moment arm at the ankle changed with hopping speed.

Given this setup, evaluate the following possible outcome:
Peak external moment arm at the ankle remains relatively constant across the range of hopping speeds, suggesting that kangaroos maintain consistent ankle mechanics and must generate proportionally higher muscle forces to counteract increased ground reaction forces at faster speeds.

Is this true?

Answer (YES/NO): NO